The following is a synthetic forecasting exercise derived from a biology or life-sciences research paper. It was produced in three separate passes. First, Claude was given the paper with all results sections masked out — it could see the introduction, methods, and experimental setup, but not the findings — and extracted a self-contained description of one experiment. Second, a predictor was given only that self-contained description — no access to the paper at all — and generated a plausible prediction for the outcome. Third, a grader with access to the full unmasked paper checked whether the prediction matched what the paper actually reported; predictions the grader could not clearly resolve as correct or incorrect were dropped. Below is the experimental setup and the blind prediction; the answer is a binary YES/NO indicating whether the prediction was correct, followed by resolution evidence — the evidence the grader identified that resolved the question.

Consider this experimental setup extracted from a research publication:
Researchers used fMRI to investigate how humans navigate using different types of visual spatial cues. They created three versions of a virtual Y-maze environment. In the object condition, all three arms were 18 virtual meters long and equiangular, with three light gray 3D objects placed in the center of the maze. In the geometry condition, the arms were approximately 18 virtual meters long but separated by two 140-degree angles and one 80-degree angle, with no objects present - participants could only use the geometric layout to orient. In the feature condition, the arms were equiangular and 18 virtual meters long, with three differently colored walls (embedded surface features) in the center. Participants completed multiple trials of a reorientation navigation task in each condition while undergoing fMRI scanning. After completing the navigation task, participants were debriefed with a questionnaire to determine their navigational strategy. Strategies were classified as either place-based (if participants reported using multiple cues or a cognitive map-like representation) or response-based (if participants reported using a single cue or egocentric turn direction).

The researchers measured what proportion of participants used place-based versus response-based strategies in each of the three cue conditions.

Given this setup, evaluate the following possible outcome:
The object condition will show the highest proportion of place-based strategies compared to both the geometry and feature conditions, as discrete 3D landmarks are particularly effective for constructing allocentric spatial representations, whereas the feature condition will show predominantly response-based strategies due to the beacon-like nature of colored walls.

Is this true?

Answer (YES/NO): NO